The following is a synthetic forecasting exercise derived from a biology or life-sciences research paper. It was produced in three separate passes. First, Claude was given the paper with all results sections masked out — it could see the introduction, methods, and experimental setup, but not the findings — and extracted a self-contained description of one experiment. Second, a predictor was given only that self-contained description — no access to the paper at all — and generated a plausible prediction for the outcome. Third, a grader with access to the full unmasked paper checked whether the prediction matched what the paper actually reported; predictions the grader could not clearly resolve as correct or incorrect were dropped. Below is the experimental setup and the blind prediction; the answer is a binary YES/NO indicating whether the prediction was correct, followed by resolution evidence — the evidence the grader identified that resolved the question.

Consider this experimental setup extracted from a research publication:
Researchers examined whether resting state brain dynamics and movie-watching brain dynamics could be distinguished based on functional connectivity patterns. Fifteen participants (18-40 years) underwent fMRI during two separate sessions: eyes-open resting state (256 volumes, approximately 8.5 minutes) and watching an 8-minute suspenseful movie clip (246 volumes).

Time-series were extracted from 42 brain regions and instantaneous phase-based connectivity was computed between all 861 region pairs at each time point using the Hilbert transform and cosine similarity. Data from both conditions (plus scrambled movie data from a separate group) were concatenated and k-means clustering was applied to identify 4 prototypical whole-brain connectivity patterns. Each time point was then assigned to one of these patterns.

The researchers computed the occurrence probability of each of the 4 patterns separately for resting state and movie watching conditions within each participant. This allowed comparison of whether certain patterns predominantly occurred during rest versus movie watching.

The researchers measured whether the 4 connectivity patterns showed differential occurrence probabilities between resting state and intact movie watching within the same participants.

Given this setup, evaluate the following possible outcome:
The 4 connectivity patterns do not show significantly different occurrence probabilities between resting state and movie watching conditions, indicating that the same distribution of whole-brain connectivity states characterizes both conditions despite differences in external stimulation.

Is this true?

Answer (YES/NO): NO